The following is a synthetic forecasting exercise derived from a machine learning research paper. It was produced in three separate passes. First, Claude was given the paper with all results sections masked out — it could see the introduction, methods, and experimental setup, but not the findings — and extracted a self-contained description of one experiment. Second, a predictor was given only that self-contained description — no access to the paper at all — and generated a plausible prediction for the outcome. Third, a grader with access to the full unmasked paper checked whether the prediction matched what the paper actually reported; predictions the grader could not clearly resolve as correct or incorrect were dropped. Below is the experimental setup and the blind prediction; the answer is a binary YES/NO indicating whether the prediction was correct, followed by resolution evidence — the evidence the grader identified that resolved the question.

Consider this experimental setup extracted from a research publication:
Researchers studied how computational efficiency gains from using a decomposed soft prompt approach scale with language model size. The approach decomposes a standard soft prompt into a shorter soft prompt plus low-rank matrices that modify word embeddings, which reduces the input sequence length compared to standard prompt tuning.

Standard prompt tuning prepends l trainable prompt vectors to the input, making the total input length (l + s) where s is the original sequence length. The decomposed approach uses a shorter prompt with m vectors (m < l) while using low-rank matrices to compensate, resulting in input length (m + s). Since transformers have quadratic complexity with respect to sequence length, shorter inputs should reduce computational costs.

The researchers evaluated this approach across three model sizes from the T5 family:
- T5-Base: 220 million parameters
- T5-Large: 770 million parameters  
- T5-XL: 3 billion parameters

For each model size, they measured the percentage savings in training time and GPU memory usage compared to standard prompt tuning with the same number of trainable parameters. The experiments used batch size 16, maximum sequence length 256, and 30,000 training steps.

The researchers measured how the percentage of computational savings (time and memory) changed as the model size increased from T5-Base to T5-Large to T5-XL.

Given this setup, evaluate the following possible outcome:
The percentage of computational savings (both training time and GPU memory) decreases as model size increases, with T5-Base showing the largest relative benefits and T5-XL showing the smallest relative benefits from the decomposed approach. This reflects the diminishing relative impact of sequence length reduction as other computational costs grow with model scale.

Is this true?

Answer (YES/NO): NO